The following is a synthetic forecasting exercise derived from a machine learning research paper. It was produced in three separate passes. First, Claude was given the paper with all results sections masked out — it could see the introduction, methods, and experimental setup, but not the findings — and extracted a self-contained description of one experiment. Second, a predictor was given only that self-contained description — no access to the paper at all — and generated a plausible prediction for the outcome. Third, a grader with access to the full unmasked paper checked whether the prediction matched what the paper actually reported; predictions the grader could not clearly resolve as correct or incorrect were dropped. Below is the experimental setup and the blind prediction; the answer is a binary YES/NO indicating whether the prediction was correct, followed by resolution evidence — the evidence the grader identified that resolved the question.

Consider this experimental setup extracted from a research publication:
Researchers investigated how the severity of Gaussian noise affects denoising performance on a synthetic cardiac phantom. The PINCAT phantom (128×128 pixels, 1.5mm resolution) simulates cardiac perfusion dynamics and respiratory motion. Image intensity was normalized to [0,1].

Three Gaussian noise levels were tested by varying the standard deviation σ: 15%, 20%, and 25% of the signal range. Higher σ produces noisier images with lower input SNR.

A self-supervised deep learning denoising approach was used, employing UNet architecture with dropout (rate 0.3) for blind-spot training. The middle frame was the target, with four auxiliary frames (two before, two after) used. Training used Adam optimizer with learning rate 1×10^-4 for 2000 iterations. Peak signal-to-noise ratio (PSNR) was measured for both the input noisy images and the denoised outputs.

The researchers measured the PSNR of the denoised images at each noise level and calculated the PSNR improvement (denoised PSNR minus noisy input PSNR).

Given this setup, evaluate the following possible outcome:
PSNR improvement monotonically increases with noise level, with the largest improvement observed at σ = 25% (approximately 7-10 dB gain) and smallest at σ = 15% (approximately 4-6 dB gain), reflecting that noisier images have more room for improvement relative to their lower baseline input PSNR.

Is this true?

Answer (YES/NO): NO